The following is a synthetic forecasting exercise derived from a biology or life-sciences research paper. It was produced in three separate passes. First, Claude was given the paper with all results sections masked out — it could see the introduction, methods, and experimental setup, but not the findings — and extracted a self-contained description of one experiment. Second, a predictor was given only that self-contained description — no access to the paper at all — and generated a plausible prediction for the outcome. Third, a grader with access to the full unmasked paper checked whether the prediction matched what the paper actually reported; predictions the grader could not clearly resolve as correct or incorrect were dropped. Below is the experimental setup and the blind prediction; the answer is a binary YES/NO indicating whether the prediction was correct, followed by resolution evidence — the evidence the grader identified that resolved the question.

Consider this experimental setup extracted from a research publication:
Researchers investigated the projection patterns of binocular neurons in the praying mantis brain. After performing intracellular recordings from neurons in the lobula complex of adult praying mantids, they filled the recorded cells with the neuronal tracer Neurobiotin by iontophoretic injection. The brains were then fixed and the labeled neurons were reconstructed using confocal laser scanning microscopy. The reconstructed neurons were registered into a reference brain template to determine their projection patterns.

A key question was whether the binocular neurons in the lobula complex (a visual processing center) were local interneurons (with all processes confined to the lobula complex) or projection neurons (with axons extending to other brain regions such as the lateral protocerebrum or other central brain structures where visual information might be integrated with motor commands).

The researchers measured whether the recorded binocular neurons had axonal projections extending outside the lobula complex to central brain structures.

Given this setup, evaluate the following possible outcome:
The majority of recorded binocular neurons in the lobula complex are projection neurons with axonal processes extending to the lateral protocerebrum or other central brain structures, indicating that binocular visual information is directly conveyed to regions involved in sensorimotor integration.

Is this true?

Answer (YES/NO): YES